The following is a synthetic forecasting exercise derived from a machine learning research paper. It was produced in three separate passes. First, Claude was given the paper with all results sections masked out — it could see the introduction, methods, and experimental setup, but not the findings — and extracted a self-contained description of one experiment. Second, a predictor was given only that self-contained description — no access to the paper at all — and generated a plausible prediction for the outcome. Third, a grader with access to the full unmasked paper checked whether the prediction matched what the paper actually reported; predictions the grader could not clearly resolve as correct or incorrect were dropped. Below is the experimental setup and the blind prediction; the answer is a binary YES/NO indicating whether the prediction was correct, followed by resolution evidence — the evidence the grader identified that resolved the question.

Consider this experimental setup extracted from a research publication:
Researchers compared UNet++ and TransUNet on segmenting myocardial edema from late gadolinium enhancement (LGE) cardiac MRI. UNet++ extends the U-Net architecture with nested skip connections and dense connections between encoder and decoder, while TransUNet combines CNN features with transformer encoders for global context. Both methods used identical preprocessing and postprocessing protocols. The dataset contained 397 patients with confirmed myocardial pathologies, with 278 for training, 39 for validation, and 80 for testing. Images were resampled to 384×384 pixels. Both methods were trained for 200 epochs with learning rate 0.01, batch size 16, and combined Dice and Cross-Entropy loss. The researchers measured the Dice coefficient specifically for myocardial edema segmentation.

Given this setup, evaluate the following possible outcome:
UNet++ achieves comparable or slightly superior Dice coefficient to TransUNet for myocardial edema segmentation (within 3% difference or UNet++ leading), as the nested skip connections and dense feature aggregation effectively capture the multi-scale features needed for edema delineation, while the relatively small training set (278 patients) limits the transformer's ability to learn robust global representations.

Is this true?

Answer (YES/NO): YES